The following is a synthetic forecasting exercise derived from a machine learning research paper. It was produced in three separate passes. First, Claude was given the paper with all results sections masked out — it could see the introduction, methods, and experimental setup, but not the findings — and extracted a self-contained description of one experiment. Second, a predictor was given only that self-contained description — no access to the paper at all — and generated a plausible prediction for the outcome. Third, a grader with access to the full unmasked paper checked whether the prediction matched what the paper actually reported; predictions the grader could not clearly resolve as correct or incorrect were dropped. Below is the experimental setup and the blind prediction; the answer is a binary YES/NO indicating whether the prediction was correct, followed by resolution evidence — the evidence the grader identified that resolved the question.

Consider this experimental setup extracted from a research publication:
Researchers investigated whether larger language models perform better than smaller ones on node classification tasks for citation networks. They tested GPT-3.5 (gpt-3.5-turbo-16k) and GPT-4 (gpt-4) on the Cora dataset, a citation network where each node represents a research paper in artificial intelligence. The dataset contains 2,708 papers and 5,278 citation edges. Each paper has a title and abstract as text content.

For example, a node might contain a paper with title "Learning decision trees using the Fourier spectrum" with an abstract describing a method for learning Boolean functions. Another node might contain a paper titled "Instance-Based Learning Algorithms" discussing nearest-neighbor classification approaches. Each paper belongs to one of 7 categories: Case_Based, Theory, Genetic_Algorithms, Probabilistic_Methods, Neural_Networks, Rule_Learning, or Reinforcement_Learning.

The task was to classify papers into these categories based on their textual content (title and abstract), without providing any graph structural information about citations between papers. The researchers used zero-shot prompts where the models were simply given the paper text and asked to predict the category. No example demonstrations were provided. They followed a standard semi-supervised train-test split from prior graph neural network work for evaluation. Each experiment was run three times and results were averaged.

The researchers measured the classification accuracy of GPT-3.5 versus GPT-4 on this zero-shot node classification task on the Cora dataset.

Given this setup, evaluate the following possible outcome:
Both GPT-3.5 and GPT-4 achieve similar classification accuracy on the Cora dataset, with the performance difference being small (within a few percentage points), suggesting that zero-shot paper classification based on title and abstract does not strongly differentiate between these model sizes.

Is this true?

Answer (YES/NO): NO